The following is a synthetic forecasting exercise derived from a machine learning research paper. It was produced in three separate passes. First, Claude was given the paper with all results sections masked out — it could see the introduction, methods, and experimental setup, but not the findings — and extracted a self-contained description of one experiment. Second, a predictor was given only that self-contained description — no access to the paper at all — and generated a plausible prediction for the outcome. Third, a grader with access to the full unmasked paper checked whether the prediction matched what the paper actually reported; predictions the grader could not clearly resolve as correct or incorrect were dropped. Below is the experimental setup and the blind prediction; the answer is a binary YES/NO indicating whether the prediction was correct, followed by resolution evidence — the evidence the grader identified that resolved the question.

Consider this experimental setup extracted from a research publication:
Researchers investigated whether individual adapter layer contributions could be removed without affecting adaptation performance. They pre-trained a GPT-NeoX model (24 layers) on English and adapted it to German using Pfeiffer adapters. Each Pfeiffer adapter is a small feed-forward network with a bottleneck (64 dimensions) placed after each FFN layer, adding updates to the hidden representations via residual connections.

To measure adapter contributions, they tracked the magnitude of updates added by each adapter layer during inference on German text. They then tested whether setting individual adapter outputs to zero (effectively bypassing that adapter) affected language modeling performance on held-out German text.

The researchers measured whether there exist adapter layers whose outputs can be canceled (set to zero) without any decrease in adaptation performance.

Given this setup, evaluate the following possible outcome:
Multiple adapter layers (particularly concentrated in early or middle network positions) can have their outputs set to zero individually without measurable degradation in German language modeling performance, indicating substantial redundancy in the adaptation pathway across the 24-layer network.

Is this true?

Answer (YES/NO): NO